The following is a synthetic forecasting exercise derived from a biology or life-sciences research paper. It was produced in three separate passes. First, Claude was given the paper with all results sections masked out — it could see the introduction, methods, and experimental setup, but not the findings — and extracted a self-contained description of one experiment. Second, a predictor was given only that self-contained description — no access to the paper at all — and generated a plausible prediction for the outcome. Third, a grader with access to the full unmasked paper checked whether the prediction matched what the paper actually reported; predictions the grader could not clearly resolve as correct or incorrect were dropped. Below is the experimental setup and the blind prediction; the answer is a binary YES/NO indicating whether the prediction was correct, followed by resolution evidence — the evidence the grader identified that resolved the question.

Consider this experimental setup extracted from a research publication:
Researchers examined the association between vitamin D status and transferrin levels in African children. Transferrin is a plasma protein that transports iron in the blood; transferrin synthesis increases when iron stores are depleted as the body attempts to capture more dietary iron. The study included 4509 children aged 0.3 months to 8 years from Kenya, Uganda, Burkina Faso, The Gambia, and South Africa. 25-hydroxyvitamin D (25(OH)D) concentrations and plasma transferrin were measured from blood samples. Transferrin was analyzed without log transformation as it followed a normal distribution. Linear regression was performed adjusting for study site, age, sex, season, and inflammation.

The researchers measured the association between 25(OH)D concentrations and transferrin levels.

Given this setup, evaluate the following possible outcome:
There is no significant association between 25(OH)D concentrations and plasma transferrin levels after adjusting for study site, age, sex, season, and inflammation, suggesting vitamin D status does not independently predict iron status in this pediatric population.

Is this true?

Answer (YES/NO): NO